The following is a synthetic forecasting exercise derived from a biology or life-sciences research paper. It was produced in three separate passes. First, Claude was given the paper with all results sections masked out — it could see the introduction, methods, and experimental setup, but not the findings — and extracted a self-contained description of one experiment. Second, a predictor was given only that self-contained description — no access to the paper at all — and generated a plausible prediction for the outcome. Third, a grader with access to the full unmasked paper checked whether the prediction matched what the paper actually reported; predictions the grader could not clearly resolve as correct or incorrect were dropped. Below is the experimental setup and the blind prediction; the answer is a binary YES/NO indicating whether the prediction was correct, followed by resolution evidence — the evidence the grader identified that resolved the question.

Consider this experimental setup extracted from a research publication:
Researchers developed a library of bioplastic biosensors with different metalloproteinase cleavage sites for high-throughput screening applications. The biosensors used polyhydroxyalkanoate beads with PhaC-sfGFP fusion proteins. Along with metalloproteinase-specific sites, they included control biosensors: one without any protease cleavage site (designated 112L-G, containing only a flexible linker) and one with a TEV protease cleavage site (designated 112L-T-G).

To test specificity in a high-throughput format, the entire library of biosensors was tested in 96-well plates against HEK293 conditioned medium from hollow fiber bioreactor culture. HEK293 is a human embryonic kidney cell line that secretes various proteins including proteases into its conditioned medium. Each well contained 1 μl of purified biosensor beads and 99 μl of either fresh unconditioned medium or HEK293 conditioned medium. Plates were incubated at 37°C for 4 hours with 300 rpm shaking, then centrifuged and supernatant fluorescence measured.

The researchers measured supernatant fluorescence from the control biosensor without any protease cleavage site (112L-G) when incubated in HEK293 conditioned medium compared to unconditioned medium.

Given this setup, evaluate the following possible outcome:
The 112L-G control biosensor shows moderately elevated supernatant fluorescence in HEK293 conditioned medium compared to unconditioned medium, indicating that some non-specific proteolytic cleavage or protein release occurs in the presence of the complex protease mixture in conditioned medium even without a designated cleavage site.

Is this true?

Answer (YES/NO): NO